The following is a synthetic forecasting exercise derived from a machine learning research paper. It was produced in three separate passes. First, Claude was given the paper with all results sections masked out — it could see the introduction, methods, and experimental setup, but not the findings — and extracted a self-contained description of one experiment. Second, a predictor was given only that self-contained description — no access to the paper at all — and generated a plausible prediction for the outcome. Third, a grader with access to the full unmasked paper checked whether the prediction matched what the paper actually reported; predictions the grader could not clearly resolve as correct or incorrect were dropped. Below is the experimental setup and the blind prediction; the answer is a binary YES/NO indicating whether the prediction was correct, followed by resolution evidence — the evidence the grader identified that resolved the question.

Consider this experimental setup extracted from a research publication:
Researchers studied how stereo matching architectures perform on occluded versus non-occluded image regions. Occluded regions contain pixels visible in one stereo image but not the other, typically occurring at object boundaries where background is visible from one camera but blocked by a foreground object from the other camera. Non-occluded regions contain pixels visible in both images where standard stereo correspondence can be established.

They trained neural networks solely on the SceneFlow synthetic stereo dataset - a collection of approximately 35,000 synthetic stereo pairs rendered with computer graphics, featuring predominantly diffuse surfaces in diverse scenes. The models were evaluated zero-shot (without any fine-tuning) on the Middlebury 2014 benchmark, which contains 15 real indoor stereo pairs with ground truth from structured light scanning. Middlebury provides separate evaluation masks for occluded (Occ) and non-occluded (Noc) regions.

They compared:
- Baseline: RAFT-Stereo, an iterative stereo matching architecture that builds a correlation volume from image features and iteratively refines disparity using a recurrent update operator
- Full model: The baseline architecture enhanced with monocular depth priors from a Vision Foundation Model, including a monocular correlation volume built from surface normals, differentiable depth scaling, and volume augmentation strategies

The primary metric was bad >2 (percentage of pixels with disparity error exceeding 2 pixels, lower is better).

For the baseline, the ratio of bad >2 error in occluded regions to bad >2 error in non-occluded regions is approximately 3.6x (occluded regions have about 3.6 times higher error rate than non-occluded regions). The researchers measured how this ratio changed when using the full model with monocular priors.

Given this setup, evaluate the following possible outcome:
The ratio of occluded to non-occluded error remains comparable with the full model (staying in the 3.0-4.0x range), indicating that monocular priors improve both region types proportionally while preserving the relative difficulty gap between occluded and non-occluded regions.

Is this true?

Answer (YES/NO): NO